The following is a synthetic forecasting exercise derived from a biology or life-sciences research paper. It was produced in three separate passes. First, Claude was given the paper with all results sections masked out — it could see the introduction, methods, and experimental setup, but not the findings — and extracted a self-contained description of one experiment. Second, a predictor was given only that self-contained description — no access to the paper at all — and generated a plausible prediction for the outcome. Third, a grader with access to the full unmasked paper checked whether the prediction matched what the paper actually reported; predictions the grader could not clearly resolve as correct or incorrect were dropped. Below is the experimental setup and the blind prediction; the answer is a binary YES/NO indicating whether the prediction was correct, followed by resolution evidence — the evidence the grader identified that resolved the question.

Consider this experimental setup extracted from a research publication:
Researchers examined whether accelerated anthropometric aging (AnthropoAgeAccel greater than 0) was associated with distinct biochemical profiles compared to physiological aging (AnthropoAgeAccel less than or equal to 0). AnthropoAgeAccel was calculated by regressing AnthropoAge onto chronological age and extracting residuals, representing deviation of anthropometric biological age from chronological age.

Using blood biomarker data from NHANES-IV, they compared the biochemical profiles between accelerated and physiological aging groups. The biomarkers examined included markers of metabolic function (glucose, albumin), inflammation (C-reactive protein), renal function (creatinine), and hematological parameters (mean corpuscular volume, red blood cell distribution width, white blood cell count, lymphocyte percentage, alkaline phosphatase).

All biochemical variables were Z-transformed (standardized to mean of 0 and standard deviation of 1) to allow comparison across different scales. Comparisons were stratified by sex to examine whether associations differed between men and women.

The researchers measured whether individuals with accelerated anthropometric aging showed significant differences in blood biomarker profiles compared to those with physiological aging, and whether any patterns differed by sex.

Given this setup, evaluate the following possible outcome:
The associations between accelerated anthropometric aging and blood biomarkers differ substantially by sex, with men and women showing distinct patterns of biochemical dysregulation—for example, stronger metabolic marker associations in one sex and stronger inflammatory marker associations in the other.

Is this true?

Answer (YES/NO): YES